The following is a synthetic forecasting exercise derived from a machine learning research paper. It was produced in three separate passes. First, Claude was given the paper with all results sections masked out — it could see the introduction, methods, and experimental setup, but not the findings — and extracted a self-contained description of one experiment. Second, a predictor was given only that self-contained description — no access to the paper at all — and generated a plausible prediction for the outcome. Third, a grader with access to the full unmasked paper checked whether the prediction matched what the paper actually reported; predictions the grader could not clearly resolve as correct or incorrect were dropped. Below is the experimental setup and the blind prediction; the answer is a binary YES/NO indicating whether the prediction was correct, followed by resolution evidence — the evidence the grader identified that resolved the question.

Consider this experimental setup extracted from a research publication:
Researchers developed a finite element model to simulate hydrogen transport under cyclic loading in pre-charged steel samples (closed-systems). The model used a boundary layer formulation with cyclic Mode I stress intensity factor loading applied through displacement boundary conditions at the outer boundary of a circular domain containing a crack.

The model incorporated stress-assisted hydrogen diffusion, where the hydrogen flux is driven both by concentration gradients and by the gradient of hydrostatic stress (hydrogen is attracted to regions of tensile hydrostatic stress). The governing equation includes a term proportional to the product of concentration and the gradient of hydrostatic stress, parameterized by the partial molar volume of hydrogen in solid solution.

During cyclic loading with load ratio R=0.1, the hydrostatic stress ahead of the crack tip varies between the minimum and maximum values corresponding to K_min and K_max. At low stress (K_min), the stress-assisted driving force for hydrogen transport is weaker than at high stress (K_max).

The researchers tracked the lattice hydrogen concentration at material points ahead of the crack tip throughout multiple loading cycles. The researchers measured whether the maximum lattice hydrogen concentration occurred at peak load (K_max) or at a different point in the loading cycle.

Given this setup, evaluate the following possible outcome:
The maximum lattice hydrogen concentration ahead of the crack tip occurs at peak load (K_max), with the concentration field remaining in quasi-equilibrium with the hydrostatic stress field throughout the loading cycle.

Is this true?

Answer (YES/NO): YES